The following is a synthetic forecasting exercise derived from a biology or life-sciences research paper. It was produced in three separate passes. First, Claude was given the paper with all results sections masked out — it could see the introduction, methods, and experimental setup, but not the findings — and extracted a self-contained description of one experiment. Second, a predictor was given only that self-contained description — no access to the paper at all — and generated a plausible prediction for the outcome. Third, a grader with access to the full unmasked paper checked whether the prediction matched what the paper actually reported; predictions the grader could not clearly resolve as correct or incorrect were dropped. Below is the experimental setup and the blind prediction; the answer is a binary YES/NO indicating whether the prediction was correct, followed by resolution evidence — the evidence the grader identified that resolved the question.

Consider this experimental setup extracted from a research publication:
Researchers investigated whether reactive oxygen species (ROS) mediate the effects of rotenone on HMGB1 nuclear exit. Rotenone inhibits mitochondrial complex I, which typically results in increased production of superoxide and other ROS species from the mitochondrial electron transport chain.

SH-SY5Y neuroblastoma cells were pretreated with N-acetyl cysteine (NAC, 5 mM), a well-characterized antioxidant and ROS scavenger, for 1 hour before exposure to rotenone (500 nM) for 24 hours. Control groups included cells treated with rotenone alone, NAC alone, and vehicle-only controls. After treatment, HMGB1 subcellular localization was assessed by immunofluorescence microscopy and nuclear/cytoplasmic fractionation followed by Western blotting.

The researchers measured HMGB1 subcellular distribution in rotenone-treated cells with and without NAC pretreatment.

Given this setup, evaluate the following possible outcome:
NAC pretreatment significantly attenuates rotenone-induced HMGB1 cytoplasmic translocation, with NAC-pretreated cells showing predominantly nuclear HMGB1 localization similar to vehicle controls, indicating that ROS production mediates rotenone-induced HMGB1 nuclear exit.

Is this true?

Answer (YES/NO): NO